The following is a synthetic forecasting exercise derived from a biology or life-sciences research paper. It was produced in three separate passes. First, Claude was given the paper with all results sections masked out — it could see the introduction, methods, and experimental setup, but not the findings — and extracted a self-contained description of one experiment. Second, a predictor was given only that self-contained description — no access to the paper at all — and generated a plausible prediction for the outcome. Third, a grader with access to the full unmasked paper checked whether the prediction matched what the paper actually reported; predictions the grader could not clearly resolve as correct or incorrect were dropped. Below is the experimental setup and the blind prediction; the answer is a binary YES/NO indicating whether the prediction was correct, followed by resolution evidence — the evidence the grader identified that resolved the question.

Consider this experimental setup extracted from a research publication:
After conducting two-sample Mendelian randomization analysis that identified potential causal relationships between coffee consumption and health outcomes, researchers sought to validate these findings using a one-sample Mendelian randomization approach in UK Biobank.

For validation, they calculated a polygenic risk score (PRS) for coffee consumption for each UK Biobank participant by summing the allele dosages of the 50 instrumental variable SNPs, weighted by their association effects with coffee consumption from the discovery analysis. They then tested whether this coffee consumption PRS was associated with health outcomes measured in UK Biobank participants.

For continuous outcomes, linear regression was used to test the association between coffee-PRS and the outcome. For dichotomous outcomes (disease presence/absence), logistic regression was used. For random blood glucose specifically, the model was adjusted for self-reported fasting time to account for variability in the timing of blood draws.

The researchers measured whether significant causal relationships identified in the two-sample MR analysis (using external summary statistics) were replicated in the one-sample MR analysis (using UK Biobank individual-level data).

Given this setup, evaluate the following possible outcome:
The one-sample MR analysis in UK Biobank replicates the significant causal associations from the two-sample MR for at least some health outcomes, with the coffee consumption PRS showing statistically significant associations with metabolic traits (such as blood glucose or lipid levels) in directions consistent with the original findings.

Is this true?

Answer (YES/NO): YES